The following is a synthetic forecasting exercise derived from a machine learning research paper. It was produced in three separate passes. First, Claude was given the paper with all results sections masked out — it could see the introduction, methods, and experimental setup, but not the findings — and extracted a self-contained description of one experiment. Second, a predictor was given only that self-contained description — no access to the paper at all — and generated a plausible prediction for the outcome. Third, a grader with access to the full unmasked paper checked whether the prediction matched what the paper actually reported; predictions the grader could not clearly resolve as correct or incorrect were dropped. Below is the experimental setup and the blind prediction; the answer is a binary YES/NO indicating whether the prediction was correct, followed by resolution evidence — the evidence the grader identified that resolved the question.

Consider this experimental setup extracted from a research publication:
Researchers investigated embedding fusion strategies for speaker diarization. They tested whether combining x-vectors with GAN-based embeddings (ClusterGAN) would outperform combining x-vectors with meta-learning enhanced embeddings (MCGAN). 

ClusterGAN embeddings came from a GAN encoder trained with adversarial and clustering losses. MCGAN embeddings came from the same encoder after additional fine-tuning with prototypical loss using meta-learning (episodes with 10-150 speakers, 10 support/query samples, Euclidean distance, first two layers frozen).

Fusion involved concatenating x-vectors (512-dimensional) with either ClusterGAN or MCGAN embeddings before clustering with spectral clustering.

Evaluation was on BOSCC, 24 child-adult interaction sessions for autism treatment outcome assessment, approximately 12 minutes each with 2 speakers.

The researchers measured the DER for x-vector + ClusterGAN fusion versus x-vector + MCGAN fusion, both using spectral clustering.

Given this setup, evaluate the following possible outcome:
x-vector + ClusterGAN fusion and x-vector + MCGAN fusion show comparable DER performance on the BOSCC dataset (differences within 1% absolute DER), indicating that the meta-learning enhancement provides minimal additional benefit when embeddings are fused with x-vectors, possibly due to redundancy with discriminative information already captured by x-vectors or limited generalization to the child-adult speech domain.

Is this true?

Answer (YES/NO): NO